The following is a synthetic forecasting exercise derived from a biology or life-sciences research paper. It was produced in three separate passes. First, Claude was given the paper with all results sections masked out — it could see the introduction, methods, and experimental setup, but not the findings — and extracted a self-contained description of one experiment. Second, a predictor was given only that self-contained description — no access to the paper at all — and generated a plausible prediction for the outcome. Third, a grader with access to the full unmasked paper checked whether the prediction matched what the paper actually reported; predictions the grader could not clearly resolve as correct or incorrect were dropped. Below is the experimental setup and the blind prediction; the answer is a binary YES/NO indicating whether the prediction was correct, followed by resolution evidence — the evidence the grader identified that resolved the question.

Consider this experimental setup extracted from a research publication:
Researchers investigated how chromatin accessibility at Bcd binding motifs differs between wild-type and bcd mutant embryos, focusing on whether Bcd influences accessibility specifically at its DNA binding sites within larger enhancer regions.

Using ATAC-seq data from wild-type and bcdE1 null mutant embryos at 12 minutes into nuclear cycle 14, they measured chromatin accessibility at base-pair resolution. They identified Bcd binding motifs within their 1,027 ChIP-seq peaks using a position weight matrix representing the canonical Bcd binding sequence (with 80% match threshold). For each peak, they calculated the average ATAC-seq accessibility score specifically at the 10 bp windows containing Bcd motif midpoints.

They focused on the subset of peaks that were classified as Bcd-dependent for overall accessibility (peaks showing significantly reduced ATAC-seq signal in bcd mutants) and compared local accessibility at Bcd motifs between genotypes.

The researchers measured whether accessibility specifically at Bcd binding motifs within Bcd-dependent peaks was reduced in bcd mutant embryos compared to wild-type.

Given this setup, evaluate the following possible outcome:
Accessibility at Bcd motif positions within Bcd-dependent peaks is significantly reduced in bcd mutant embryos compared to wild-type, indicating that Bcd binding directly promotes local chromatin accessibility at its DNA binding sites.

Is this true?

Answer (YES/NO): YES